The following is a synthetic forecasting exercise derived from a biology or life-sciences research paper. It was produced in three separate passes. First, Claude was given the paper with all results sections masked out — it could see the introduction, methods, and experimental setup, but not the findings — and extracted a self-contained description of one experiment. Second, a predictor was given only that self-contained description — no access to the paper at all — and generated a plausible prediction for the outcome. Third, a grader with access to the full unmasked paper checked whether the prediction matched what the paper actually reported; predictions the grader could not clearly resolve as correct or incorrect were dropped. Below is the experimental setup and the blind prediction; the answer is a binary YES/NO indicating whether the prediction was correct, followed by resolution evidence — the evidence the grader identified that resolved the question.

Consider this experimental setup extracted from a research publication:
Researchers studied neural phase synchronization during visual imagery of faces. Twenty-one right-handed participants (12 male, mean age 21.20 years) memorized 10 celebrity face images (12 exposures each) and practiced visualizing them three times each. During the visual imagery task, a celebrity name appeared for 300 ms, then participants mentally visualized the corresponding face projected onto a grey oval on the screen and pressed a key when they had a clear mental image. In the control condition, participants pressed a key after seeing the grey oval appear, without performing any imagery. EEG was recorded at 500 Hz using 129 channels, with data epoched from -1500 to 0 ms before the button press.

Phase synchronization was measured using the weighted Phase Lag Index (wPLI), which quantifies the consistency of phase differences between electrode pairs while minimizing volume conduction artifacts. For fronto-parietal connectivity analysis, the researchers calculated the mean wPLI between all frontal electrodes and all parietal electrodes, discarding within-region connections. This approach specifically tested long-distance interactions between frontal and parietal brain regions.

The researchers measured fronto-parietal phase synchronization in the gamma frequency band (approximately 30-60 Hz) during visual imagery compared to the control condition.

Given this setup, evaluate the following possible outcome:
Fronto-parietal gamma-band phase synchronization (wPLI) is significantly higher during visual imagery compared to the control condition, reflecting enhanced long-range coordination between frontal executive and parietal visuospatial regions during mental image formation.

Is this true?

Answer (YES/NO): YES